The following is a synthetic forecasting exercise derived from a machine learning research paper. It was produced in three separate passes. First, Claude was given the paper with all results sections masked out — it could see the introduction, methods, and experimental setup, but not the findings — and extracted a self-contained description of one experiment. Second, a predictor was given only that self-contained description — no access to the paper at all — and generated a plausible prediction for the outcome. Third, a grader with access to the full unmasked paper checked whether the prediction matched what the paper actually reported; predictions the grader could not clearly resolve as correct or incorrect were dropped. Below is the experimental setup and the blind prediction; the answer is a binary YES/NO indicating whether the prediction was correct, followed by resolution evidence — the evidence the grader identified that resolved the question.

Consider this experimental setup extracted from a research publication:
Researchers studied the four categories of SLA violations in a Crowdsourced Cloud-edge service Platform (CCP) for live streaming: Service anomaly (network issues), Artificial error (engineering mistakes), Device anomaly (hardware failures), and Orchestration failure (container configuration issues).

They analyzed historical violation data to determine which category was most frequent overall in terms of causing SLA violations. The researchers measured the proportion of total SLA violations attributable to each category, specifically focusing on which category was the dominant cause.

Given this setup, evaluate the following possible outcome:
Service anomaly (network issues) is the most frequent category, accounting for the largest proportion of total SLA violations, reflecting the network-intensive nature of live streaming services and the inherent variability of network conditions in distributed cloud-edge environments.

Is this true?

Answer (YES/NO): YES